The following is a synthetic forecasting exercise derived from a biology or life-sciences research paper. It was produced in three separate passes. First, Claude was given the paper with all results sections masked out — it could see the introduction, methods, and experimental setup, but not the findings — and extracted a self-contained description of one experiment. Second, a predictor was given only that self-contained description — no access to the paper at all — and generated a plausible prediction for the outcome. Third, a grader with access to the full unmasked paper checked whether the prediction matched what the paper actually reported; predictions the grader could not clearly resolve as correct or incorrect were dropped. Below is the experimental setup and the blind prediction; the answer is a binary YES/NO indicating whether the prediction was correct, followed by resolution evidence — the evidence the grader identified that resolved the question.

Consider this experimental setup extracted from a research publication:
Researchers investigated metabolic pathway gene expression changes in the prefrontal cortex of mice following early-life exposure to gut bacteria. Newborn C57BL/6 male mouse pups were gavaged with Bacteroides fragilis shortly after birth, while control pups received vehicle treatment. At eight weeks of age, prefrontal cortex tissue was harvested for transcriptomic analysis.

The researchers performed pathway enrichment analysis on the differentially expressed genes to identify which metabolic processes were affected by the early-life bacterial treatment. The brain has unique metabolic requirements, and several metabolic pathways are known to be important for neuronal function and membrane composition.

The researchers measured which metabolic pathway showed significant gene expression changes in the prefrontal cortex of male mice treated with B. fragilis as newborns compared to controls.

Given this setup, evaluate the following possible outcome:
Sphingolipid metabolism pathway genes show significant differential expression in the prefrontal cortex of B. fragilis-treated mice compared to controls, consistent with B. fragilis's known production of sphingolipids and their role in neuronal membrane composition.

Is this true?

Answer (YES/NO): NO